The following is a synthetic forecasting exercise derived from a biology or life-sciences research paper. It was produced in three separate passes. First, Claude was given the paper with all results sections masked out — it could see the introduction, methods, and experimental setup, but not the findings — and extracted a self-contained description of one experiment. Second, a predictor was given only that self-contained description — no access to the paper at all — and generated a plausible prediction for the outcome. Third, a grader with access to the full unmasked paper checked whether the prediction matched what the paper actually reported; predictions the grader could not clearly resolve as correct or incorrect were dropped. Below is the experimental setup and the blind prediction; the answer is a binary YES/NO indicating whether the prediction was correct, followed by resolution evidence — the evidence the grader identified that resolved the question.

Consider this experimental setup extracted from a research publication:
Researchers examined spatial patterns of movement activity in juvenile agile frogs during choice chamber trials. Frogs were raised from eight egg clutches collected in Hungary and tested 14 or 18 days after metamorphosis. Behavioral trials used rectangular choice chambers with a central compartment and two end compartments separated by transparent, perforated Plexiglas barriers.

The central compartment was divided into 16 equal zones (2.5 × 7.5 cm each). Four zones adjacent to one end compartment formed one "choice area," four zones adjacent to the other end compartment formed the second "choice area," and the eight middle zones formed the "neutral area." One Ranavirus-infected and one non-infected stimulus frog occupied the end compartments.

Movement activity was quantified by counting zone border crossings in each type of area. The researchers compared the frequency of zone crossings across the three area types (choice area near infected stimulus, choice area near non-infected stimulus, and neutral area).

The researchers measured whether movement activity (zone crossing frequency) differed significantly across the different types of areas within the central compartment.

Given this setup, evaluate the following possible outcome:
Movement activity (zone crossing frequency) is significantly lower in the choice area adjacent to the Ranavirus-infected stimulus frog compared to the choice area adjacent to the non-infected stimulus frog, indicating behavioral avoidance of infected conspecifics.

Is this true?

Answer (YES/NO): NO